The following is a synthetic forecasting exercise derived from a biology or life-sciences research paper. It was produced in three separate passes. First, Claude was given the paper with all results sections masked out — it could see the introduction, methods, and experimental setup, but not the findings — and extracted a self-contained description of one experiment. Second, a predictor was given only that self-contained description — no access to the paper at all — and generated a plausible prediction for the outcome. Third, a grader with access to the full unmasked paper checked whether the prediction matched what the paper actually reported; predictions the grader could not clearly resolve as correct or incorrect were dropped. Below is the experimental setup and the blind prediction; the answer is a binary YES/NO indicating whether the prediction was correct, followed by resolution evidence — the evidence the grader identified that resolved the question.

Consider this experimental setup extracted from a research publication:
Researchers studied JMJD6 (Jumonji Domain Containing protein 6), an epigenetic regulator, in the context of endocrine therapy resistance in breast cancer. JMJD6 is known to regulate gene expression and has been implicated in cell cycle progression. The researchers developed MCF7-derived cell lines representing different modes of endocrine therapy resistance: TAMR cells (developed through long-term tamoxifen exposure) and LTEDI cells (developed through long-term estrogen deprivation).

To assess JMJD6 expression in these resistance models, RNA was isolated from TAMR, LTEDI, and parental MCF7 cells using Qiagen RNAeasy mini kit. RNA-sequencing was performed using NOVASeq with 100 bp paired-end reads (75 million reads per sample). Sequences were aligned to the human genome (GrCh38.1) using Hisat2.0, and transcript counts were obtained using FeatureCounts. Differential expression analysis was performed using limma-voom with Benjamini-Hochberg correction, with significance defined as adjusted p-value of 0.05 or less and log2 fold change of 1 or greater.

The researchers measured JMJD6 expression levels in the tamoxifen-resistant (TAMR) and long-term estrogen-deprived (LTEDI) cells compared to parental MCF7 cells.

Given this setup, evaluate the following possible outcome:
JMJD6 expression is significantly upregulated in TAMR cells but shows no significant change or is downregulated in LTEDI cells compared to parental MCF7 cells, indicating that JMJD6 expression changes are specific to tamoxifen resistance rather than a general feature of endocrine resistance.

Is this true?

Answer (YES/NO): NO